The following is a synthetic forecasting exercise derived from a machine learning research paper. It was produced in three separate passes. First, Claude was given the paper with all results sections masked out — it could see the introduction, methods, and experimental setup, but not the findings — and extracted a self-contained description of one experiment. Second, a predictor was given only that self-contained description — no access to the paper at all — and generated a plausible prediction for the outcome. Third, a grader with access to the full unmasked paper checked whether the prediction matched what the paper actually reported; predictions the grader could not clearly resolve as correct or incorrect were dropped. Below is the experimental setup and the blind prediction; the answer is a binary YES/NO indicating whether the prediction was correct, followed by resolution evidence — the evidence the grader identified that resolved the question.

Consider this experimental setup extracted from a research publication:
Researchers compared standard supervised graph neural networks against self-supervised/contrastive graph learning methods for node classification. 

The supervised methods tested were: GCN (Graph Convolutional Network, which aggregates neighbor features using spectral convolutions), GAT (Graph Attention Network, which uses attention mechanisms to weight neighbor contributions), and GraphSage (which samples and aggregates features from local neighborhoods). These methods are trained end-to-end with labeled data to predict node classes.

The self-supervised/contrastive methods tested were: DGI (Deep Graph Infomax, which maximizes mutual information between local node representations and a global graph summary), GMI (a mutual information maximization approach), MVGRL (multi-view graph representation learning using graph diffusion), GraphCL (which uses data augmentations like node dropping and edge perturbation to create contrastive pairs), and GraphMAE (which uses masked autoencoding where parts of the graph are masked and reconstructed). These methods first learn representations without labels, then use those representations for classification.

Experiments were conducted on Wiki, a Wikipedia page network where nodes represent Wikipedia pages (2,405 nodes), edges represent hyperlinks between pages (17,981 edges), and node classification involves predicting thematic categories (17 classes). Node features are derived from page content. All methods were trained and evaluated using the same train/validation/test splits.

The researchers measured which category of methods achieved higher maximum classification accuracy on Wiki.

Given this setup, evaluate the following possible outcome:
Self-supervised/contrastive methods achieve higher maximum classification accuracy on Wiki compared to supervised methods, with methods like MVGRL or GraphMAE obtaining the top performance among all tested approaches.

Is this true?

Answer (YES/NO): YES